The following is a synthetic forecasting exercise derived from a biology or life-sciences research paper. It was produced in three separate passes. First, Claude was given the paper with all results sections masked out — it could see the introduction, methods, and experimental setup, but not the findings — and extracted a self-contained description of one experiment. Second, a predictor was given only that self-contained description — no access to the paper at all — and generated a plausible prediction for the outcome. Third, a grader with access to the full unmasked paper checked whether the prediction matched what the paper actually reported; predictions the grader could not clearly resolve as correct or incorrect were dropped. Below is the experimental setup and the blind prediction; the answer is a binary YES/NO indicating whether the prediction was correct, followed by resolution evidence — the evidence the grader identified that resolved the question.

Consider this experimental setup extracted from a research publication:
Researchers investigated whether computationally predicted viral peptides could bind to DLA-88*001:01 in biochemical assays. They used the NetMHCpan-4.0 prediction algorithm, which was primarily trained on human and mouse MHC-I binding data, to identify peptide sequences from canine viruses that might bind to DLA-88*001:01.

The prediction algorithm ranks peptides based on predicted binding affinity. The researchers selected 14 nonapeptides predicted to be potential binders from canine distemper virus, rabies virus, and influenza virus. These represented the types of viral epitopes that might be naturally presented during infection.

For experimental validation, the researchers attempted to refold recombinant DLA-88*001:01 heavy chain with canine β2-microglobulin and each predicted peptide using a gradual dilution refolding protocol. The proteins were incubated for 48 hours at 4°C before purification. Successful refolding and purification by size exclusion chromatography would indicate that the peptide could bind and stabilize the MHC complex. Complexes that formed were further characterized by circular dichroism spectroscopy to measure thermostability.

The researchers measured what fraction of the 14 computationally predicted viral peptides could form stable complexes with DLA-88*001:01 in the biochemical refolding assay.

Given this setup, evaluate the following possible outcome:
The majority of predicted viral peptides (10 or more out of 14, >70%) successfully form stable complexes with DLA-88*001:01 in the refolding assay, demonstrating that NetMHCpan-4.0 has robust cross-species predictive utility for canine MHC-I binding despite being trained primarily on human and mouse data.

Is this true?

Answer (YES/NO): YES